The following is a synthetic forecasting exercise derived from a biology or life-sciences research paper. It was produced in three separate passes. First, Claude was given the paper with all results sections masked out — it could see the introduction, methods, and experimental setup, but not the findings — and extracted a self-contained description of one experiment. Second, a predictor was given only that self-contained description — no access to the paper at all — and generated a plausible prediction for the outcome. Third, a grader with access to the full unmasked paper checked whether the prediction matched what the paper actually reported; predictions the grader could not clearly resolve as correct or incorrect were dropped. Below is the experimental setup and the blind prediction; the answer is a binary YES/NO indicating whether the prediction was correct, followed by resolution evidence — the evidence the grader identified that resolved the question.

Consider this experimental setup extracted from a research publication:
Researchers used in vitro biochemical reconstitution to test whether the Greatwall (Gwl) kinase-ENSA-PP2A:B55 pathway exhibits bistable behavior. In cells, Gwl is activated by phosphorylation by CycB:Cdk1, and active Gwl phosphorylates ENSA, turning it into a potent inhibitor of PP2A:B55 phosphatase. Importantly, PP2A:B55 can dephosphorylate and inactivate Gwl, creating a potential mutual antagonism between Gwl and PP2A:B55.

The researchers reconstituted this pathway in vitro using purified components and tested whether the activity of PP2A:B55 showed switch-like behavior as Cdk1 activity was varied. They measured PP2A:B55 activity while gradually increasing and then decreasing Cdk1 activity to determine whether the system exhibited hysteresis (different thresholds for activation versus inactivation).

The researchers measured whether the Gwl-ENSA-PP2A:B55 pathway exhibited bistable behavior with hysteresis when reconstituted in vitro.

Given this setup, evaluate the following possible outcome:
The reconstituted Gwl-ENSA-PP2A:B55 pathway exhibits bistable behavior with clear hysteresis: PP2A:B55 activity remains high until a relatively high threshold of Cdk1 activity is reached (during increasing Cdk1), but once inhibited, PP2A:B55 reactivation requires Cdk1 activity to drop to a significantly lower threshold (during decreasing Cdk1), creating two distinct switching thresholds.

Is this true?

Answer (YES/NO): YES